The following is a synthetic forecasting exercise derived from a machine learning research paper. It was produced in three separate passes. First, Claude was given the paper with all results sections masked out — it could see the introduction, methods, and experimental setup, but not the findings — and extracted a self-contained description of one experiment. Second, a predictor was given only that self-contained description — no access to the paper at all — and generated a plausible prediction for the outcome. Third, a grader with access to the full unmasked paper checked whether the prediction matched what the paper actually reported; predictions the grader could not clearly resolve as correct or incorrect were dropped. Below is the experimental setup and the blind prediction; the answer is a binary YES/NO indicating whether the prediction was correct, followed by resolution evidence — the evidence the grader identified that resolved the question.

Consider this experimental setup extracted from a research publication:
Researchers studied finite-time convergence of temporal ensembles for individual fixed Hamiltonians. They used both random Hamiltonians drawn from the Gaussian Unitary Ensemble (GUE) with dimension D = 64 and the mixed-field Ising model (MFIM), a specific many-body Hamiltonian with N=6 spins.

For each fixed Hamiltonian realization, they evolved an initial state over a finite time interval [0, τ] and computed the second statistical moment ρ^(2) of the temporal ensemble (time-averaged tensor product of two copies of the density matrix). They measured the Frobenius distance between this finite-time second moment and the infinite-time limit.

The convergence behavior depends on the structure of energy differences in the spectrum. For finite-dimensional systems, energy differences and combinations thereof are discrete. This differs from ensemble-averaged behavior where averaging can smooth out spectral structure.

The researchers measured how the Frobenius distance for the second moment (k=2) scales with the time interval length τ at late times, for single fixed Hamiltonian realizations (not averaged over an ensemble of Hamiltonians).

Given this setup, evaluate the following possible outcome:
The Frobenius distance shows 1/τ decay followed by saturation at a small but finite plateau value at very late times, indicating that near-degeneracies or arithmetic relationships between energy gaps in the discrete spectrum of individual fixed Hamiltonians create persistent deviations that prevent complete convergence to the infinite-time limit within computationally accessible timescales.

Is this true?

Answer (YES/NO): NO